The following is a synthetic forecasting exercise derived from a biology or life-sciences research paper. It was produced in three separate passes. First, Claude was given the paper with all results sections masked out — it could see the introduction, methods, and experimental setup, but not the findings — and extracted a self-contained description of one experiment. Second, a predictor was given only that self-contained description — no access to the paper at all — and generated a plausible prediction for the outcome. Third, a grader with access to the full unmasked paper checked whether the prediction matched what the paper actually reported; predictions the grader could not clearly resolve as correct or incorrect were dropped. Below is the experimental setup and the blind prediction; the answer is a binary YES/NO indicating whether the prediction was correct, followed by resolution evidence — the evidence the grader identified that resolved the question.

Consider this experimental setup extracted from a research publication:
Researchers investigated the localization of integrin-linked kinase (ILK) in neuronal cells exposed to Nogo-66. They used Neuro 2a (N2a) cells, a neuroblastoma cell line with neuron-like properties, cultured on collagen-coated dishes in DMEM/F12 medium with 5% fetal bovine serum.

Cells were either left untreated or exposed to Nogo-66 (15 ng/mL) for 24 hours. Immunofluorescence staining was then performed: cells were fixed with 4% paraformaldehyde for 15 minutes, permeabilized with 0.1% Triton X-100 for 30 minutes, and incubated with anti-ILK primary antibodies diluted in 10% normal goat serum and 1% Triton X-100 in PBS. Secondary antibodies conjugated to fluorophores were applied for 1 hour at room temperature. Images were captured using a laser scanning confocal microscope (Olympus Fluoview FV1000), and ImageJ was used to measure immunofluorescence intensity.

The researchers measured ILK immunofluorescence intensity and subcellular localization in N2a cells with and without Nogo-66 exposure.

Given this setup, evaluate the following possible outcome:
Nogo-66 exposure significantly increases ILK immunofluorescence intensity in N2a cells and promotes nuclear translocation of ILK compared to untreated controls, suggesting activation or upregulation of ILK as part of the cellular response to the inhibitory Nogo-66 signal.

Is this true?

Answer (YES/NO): NO